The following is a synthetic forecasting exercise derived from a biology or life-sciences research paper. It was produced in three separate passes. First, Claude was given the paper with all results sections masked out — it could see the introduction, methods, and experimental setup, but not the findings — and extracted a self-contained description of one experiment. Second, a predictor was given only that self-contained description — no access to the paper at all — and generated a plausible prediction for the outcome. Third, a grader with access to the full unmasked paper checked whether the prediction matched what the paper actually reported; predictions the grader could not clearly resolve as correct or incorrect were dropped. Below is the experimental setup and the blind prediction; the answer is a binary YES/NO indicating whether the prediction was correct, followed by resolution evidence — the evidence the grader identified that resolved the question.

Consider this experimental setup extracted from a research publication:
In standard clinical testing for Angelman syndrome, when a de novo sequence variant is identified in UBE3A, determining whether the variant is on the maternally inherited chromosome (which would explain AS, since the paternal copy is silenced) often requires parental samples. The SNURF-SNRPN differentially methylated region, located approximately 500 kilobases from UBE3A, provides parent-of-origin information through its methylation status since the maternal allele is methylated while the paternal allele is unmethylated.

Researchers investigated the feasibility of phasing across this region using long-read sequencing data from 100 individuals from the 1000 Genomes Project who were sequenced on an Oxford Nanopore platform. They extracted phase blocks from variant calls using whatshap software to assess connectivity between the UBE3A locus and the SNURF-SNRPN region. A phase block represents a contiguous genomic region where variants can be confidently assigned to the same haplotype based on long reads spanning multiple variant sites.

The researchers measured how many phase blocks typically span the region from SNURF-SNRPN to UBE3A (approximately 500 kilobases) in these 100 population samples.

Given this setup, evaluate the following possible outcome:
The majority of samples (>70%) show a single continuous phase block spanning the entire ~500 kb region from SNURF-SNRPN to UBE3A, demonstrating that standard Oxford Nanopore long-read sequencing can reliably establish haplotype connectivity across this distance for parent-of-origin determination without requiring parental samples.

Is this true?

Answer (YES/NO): YES